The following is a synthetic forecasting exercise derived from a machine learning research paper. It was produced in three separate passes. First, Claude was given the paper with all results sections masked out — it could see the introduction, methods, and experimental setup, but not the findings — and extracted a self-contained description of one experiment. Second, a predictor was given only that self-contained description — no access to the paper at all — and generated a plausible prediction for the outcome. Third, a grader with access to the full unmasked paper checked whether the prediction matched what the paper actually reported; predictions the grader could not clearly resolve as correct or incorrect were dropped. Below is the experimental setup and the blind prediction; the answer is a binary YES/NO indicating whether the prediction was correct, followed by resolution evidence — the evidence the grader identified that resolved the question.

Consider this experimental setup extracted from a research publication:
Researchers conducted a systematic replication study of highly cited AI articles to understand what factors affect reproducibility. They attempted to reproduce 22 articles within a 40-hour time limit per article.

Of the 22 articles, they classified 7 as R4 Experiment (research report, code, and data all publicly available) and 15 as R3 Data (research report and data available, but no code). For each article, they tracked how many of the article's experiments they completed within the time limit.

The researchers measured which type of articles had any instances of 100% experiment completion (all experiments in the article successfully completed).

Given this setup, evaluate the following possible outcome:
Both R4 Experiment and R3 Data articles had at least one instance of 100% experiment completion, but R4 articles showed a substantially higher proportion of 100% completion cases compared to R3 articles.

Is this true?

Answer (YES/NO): NO